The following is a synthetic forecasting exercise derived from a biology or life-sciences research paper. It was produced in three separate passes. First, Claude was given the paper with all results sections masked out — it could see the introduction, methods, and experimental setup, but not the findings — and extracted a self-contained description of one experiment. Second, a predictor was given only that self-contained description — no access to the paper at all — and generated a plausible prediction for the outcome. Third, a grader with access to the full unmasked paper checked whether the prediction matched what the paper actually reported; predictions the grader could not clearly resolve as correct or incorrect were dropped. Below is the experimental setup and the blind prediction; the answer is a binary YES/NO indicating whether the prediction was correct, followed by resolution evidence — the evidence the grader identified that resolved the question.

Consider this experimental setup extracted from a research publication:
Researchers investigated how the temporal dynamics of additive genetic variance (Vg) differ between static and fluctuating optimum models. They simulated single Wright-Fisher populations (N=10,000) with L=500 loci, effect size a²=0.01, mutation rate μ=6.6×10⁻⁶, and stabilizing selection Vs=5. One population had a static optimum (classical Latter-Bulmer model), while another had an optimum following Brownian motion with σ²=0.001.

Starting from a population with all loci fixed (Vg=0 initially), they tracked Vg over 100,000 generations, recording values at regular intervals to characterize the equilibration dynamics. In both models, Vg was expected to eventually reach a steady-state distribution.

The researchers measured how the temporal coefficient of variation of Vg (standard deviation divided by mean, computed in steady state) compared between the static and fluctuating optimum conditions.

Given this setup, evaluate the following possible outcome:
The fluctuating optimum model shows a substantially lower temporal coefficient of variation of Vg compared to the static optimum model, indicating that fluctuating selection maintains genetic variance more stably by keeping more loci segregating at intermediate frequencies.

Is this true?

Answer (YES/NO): NO